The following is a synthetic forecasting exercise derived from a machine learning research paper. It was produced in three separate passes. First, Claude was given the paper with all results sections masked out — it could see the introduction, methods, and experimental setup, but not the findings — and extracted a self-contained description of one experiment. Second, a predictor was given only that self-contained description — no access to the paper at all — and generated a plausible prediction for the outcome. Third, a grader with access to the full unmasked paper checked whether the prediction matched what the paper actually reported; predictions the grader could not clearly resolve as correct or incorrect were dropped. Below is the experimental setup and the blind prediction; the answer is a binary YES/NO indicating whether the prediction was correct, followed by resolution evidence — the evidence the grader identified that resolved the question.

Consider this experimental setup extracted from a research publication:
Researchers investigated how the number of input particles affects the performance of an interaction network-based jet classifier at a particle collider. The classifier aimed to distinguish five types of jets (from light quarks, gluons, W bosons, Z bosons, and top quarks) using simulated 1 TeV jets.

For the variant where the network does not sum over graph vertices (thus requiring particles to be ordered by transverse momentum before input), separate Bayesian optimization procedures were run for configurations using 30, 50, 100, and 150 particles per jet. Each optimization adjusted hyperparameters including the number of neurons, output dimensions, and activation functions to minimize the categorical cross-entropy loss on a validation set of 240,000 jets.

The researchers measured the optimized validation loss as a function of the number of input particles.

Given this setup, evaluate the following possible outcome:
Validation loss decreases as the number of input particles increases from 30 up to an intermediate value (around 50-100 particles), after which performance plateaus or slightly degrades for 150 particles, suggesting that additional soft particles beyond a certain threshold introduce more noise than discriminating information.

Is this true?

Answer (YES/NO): YES